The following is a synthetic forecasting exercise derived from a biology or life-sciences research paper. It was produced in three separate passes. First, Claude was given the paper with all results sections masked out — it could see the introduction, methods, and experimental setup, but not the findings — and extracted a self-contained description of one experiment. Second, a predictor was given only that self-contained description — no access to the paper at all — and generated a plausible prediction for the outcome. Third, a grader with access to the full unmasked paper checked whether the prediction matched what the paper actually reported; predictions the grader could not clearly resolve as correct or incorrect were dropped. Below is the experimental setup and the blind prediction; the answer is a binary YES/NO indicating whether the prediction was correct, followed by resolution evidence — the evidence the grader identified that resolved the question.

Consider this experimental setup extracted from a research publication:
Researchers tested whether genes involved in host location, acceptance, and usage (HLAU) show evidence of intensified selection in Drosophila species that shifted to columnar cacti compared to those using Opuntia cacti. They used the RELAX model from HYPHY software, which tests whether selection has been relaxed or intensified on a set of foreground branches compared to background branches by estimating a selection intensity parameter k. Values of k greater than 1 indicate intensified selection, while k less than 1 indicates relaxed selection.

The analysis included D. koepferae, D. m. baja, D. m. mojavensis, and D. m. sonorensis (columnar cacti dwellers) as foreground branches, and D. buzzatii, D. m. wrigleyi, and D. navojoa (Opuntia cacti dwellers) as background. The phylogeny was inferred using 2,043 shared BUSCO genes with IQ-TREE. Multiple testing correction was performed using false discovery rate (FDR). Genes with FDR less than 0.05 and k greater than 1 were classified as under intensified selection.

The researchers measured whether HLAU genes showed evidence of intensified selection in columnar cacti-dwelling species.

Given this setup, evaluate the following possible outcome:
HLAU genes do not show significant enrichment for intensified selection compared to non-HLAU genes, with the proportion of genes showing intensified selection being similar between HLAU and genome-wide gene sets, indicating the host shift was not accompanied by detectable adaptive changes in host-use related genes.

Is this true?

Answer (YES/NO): NO